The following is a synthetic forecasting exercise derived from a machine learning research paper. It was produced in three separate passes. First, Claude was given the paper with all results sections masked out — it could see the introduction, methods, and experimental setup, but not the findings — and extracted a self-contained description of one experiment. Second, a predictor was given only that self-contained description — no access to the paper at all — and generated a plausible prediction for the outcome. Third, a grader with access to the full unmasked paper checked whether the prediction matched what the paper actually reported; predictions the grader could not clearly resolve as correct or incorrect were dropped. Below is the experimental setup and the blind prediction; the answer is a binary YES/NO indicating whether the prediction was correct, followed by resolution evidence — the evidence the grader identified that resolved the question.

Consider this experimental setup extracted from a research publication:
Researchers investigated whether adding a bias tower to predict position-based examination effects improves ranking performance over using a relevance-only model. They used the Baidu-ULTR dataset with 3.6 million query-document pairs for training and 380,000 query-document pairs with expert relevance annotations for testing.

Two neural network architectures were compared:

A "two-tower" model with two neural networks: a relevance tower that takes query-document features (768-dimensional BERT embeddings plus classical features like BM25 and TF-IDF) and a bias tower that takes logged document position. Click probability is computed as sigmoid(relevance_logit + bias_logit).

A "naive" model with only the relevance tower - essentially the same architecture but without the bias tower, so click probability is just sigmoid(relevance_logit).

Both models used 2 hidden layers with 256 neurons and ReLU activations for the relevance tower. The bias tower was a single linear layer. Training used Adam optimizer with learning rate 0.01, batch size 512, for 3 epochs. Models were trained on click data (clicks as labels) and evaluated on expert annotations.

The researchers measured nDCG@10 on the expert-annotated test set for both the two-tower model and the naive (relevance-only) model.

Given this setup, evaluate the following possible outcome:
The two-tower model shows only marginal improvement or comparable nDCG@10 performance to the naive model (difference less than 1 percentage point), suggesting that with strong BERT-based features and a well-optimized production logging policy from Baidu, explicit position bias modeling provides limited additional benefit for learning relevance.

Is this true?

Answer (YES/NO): YES